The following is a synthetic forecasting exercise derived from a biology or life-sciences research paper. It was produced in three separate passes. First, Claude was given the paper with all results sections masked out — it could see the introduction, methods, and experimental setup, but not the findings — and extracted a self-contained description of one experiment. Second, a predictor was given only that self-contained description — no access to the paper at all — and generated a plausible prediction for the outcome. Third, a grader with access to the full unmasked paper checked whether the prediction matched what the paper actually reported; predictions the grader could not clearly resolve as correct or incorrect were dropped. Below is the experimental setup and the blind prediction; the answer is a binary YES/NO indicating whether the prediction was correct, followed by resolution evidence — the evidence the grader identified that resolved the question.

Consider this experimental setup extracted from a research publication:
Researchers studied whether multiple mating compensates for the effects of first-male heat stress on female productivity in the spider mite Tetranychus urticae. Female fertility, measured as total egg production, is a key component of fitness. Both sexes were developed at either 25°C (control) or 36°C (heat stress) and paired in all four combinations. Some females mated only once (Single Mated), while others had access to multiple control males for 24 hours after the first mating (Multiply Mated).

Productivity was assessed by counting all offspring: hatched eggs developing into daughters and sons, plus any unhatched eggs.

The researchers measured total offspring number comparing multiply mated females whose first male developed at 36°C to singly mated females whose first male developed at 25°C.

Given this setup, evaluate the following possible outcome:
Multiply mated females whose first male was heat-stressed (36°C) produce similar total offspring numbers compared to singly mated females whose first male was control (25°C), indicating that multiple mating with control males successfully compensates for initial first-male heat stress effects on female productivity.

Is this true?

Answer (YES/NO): NO